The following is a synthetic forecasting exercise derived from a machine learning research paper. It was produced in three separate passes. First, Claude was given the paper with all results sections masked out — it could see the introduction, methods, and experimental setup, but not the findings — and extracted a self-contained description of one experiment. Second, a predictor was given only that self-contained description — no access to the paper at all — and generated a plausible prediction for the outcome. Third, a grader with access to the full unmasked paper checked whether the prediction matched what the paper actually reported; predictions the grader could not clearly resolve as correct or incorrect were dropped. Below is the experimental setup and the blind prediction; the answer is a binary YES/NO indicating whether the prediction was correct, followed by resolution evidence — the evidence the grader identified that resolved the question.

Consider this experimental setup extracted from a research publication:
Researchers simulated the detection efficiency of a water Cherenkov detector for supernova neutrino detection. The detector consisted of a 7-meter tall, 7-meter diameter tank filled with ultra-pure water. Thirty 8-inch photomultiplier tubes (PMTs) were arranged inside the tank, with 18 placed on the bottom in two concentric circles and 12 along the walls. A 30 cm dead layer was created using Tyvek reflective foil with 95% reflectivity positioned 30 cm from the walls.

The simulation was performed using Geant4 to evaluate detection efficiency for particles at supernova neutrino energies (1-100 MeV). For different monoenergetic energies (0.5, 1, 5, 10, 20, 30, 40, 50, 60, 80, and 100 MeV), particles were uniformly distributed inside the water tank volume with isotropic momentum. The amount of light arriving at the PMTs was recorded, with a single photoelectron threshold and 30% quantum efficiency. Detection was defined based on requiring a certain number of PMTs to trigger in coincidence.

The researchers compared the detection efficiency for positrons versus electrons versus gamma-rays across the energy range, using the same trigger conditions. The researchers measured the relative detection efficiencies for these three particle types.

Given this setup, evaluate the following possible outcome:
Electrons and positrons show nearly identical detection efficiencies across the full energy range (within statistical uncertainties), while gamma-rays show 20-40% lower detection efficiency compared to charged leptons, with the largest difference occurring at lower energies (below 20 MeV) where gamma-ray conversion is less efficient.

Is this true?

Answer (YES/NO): NO